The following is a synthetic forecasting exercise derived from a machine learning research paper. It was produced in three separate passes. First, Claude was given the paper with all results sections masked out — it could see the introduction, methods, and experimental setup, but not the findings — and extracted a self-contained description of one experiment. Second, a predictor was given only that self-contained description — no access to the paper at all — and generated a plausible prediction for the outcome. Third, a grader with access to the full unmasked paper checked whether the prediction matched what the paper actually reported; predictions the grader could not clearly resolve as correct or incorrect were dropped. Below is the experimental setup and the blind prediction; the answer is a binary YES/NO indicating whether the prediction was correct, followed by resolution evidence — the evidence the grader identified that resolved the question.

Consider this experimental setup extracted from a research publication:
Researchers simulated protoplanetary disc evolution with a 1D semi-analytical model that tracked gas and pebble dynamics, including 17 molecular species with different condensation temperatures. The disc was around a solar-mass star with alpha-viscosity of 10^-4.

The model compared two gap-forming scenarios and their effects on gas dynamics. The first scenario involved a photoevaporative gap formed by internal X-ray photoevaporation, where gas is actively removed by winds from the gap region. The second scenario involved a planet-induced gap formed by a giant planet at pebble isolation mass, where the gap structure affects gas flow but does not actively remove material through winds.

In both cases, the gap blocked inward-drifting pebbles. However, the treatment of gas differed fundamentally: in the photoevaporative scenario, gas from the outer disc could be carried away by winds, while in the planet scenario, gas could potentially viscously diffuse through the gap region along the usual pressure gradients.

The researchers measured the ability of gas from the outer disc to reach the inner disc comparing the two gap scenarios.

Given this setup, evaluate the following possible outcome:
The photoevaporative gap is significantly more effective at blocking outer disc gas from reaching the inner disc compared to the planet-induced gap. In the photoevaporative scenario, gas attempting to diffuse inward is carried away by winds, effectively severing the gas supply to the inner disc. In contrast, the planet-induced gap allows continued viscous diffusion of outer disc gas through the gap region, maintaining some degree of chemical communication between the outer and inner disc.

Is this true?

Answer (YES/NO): YES